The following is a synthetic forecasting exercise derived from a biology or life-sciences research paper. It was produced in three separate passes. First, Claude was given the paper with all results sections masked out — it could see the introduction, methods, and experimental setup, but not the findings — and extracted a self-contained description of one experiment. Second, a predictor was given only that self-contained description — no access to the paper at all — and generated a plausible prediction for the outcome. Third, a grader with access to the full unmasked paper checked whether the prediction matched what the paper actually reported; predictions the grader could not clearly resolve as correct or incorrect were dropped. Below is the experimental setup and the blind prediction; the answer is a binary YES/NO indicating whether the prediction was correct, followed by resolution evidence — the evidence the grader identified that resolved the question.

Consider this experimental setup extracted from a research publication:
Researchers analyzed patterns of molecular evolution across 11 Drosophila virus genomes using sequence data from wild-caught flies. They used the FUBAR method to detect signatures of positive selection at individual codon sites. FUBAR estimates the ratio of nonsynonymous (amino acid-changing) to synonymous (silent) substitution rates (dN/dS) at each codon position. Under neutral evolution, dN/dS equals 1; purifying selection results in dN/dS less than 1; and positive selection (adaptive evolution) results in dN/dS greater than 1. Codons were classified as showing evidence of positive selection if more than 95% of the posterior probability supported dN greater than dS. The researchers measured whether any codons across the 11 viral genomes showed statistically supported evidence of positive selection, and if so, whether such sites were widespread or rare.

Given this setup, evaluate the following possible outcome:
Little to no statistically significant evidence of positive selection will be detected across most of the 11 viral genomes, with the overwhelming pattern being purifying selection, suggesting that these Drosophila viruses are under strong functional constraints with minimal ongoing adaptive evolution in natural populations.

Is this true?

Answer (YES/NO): YES